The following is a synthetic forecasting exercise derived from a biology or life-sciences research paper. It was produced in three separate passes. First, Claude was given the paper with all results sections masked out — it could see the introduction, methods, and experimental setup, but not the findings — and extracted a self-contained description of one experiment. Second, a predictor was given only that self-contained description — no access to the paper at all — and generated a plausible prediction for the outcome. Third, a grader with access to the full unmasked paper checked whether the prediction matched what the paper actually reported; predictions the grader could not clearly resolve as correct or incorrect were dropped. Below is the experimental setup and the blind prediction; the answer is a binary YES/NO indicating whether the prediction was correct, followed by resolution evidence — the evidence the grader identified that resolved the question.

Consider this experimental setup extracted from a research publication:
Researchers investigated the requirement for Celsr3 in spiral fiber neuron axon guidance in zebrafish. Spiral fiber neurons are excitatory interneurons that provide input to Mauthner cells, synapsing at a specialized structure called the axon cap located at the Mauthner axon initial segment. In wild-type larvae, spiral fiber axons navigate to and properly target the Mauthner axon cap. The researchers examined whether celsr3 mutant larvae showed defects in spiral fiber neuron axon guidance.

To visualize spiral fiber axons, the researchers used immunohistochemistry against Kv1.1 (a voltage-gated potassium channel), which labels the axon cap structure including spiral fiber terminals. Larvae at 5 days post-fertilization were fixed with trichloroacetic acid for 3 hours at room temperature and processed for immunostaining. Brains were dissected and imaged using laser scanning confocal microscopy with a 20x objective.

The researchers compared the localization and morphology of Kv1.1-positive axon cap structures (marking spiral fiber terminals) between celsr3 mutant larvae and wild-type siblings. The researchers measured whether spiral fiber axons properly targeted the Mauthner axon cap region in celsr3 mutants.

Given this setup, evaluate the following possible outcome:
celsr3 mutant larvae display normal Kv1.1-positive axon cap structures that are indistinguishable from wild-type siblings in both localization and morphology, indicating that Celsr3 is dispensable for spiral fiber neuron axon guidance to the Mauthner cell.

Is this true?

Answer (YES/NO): NO